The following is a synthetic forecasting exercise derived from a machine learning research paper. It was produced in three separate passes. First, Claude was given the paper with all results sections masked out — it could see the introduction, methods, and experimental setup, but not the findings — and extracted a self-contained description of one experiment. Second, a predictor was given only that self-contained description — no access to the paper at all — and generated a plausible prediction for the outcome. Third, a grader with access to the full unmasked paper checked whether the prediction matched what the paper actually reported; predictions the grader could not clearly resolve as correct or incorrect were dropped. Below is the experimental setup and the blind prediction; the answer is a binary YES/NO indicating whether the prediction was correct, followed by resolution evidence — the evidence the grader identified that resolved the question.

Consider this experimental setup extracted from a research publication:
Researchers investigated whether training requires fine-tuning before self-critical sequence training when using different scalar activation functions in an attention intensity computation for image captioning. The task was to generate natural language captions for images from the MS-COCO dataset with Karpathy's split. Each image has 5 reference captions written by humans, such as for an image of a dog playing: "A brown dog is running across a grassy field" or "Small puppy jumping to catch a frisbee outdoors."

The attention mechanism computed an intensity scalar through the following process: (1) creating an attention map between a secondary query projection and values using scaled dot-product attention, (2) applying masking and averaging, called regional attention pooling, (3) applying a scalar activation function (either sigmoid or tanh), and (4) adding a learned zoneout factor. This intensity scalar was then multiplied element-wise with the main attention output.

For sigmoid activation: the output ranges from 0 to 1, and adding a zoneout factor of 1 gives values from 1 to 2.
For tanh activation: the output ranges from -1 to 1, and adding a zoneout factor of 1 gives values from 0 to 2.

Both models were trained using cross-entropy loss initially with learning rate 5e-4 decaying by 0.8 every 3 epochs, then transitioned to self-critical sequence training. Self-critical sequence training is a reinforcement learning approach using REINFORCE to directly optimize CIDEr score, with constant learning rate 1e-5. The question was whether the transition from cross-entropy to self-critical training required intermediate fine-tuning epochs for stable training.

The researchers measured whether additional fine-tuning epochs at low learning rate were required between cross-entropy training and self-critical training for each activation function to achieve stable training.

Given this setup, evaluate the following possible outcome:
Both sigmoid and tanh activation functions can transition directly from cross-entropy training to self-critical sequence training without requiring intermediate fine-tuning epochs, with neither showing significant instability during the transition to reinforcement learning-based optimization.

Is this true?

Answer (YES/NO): NO